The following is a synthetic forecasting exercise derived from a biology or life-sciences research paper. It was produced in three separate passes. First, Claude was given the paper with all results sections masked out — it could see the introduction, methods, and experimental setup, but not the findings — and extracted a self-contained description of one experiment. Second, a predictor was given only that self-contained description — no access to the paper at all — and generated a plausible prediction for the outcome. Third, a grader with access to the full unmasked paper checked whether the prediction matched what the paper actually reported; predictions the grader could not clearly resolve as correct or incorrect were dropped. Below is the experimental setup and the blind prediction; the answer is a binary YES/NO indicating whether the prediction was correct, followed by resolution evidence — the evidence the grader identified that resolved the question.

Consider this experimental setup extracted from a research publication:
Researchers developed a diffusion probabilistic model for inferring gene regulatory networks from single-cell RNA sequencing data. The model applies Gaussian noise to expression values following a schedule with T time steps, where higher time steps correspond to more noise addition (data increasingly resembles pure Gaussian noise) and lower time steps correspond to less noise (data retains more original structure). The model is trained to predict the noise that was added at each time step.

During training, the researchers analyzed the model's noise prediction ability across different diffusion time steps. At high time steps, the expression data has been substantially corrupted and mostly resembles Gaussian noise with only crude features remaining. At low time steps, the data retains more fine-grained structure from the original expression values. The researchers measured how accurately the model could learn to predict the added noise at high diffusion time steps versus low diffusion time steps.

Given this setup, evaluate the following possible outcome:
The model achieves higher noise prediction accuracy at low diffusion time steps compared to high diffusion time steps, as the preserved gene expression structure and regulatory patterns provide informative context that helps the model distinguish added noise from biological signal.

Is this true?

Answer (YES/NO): NO